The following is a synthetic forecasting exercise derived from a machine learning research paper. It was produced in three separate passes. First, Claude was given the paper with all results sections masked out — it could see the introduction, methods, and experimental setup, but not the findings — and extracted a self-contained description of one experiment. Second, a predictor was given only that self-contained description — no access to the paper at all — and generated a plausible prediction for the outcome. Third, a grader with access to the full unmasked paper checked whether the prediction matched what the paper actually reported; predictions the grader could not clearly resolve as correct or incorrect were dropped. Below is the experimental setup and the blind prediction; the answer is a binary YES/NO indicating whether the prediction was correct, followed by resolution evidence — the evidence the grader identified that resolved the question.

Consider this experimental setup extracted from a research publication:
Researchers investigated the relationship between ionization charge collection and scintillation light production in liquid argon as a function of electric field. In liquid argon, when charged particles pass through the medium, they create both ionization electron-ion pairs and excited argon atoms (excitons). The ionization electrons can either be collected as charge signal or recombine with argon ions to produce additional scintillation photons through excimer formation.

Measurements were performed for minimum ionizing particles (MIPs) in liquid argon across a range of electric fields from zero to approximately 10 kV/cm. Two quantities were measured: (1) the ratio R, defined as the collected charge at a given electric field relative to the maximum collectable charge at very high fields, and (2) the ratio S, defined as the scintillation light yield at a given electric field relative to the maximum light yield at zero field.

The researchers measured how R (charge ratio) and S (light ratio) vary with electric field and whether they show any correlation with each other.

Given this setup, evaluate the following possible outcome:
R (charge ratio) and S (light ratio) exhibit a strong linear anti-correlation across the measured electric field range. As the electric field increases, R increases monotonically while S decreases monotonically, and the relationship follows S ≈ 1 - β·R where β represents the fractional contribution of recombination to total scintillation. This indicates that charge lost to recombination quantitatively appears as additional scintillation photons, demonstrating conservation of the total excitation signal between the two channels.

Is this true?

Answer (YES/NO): YES